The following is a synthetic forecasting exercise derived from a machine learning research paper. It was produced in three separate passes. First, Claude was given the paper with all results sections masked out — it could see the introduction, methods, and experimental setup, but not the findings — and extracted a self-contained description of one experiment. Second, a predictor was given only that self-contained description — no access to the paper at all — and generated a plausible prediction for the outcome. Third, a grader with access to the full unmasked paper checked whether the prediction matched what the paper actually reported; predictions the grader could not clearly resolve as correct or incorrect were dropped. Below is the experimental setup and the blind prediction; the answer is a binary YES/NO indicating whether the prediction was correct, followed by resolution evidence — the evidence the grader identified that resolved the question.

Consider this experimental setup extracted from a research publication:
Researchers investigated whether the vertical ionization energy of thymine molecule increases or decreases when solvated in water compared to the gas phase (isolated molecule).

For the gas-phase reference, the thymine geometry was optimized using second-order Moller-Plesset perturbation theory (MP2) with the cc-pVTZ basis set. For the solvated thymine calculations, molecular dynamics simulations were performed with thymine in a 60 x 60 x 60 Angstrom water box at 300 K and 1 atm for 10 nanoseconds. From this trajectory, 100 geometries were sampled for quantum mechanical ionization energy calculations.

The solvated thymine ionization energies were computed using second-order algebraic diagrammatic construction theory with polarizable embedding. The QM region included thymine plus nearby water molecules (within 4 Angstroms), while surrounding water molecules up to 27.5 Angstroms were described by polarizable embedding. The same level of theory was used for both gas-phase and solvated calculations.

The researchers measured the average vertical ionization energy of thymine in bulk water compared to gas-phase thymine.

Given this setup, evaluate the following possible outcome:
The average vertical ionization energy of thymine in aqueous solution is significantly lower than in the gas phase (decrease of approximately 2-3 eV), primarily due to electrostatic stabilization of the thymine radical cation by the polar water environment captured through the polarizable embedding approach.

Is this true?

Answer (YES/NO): NO